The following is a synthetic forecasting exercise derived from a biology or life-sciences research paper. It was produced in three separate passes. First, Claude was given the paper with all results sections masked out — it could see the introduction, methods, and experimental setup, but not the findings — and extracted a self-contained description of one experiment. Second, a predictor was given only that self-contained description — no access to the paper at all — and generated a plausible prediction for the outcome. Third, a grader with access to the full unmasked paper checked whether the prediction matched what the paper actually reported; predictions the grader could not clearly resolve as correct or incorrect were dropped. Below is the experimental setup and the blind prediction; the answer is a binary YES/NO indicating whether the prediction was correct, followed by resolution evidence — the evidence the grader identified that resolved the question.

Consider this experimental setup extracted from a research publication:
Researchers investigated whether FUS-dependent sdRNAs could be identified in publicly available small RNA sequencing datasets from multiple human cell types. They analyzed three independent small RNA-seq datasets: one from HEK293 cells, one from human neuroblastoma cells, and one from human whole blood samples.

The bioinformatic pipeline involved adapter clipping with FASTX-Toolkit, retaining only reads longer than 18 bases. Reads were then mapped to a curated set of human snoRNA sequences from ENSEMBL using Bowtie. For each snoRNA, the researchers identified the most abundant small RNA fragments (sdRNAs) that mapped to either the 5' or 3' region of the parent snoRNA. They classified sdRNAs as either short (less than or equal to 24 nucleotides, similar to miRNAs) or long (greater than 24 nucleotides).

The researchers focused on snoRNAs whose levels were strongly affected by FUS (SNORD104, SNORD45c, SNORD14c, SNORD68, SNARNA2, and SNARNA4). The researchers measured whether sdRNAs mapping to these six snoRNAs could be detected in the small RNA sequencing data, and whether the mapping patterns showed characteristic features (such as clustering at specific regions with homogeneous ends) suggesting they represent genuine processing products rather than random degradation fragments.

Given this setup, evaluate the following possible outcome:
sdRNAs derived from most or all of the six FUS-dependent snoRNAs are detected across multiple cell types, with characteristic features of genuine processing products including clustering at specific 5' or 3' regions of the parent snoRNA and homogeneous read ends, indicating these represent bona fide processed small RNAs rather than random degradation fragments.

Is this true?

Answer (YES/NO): YES